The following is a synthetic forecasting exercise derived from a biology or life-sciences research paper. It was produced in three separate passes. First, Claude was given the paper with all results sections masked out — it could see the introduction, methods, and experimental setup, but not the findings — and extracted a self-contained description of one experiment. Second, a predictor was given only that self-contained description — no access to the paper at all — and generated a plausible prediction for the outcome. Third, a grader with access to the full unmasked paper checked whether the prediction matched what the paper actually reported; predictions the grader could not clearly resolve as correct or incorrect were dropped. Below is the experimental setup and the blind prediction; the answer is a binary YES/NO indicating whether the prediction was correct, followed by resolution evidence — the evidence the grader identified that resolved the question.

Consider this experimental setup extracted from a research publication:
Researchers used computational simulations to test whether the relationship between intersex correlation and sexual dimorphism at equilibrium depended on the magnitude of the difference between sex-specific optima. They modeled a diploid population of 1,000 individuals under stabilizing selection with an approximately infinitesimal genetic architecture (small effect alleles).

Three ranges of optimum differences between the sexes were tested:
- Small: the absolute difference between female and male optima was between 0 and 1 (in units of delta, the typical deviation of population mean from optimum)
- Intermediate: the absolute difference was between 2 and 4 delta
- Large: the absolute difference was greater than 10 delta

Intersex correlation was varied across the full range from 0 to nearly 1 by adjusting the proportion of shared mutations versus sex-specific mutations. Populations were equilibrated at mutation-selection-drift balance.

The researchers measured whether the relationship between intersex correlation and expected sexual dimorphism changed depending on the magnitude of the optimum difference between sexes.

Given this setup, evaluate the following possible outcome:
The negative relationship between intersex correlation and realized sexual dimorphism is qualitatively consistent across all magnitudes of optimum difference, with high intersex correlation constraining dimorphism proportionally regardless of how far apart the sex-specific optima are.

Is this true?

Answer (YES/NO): NO